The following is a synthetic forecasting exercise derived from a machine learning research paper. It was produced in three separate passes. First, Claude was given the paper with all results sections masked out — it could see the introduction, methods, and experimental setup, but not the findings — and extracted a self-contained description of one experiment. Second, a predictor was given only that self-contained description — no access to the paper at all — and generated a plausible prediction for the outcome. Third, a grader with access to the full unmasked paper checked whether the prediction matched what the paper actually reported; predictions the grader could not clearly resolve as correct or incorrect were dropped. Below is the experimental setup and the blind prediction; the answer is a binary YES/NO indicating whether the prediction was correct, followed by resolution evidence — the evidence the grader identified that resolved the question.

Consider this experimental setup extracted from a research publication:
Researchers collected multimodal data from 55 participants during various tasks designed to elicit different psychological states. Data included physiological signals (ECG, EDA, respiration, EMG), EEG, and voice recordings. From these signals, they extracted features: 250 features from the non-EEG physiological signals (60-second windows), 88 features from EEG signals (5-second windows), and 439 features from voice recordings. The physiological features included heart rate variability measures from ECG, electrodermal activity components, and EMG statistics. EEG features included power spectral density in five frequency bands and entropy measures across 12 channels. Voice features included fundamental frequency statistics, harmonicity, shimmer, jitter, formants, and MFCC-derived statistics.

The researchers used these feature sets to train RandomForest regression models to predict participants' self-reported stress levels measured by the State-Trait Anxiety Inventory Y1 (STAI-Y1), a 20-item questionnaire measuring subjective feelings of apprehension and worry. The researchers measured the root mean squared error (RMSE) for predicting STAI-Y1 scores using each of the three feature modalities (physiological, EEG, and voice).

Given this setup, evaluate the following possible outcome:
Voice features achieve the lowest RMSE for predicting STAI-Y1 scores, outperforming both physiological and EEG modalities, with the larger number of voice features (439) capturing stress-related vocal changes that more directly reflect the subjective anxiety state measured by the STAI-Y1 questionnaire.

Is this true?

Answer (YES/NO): NO